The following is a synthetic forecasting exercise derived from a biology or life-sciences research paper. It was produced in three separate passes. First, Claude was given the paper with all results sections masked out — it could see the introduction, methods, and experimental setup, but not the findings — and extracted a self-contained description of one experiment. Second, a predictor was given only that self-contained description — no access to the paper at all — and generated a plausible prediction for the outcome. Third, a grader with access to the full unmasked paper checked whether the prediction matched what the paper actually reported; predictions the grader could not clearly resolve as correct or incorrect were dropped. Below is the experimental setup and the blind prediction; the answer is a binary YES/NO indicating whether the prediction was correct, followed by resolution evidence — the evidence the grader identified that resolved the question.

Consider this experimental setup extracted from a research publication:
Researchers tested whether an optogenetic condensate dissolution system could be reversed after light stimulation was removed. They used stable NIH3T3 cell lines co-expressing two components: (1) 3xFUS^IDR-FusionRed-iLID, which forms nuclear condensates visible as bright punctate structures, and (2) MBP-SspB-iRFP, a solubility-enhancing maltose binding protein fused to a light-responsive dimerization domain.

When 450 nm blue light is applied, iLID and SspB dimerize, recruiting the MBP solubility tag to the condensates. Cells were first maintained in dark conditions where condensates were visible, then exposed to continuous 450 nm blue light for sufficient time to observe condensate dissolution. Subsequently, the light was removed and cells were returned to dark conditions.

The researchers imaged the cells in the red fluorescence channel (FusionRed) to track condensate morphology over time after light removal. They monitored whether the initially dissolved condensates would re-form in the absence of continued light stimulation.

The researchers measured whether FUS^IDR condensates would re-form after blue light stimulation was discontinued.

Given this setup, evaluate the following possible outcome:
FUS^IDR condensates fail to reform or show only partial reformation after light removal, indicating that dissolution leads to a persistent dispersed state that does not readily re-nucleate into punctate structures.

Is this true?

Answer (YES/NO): NO